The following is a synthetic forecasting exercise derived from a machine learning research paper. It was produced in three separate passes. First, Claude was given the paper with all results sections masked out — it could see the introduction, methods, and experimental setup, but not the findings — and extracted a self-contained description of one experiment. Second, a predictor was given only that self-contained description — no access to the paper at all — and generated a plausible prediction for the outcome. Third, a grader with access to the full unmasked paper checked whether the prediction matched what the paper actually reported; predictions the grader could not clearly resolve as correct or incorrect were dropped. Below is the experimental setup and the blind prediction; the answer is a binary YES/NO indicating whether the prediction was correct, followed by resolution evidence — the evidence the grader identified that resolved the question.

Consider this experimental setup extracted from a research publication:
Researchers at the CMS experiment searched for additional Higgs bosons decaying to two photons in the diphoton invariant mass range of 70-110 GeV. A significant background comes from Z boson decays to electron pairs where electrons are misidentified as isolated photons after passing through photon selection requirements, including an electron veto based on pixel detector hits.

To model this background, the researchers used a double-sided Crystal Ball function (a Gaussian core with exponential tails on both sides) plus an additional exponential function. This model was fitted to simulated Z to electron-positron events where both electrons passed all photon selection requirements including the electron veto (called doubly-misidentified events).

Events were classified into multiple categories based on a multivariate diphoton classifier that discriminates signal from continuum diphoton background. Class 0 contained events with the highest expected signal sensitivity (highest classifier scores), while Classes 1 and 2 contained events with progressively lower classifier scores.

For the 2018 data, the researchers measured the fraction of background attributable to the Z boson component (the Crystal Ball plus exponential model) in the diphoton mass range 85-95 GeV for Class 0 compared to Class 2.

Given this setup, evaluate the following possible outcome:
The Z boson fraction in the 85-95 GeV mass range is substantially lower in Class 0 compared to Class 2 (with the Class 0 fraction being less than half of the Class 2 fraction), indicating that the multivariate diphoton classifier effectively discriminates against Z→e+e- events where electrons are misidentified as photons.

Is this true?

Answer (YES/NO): YES